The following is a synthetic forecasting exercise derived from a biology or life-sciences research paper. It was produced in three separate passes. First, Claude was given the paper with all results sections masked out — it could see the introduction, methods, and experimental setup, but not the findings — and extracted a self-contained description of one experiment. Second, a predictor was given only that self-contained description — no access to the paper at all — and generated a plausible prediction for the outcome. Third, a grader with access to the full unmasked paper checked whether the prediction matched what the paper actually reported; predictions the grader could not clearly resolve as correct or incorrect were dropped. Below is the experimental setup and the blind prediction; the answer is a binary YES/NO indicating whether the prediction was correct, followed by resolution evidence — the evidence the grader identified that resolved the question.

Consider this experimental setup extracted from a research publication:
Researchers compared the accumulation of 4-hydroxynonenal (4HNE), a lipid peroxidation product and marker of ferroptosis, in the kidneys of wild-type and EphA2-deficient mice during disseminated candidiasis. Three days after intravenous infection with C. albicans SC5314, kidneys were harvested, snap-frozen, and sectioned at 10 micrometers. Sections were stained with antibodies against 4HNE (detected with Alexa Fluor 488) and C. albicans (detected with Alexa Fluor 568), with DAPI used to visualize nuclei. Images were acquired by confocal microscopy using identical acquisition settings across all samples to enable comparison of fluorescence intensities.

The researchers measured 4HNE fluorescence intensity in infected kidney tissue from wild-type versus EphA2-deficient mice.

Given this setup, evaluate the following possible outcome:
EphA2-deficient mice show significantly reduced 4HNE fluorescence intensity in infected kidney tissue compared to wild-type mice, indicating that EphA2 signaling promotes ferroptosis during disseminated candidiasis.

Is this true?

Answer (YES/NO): YES